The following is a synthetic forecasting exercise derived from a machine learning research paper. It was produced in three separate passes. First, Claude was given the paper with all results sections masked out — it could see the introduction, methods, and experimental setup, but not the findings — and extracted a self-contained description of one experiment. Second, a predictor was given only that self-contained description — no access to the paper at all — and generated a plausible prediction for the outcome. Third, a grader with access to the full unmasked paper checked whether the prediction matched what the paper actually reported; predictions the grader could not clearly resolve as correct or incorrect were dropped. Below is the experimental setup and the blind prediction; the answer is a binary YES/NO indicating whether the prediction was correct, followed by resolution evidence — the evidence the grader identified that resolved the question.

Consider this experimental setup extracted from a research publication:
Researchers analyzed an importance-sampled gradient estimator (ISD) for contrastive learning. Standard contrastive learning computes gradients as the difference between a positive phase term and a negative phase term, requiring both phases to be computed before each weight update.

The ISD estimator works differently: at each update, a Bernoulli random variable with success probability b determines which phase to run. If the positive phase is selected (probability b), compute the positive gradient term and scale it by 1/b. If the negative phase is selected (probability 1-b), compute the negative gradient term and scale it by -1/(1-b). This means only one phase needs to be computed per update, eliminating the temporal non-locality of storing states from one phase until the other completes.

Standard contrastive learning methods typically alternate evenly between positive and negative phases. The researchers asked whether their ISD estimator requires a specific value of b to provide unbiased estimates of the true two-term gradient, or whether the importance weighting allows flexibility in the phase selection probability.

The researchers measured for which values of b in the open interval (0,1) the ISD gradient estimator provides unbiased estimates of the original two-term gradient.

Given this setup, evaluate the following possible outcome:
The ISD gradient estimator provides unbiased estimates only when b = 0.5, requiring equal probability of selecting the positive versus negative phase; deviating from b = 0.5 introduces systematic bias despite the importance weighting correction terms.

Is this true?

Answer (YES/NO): NO